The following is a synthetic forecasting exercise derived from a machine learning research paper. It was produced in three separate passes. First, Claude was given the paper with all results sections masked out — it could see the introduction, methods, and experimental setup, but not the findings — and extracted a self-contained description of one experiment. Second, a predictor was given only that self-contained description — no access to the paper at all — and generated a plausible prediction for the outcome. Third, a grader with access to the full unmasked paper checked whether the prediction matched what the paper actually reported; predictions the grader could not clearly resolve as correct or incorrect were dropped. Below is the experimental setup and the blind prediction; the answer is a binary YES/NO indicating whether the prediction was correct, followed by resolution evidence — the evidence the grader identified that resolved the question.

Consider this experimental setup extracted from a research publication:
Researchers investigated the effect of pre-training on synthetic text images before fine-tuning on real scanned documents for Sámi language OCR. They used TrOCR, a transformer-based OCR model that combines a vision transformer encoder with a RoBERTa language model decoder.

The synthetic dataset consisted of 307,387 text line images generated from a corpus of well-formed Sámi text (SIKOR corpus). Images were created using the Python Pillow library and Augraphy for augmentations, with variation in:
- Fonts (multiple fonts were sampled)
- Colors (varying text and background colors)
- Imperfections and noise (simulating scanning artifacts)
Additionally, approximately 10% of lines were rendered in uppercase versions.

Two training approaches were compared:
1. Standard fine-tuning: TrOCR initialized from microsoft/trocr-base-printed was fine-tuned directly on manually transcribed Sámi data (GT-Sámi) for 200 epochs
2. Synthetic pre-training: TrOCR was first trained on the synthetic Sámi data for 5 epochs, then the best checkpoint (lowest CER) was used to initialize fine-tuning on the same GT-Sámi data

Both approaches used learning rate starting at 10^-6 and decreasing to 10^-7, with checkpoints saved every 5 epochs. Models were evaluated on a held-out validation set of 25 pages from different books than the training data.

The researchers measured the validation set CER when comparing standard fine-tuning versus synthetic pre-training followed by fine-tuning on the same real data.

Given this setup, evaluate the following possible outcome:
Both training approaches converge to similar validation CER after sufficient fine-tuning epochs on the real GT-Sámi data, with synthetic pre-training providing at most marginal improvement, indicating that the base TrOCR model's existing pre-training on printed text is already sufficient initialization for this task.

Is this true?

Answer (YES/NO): NO